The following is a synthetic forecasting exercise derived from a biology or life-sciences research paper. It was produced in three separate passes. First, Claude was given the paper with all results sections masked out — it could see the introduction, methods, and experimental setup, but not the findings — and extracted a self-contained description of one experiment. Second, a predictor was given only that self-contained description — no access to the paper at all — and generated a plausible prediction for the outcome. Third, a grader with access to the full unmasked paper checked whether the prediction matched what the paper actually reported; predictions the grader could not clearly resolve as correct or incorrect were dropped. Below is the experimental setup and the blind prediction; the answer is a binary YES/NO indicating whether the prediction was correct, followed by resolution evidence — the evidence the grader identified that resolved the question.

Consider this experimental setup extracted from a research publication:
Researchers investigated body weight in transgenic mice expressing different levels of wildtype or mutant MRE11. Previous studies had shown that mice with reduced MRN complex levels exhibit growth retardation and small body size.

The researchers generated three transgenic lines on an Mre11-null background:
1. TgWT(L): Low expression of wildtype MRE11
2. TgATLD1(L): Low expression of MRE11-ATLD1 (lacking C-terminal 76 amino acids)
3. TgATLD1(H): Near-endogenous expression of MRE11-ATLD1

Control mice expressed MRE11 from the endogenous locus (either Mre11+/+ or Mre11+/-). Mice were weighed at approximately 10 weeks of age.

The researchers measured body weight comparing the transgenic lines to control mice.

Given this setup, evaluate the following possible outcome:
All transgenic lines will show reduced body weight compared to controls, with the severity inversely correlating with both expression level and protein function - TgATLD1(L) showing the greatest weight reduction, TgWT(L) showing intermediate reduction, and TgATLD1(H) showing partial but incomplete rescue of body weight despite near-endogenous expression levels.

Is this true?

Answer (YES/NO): NO